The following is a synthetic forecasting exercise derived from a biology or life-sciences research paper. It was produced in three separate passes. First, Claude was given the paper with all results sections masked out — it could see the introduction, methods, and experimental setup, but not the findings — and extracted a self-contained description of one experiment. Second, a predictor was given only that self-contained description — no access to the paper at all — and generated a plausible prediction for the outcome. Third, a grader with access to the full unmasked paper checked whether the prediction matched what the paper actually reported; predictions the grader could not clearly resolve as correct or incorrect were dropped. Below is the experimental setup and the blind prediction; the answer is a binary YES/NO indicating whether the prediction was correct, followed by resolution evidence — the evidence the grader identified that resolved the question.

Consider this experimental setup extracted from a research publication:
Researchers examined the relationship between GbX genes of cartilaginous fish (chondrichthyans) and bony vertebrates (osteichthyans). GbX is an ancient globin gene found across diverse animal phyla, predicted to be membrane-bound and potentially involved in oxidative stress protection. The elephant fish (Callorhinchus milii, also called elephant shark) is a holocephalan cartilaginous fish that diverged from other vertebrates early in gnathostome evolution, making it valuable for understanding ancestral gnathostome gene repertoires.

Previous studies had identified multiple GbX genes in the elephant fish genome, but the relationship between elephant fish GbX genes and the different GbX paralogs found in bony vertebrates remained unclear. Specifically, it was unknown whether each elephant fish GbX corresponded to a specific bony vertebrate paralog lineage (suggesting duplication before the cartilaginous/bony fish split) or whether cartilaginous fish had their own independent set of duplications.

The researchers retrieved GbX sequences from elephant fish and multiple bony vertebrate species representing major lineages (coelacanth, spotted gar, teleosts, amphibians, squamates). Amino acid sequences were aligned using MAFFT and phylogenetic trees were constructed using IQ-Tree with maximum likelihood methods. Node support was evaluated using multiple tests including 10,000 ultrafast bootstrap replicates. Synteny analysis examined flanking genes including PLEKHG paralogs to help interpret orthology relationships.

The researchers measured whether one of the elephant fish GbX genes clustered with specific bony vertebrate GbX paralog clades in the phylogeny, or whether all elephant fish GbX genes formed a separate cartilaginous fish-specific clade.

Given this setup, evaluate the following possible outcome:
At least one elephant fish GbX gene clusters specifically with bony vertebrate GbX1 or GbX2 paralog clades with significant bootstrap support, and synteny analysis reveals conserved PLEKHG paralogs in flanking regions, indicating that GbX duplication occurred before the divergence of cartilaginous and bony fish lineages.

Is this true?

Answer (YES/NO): YES